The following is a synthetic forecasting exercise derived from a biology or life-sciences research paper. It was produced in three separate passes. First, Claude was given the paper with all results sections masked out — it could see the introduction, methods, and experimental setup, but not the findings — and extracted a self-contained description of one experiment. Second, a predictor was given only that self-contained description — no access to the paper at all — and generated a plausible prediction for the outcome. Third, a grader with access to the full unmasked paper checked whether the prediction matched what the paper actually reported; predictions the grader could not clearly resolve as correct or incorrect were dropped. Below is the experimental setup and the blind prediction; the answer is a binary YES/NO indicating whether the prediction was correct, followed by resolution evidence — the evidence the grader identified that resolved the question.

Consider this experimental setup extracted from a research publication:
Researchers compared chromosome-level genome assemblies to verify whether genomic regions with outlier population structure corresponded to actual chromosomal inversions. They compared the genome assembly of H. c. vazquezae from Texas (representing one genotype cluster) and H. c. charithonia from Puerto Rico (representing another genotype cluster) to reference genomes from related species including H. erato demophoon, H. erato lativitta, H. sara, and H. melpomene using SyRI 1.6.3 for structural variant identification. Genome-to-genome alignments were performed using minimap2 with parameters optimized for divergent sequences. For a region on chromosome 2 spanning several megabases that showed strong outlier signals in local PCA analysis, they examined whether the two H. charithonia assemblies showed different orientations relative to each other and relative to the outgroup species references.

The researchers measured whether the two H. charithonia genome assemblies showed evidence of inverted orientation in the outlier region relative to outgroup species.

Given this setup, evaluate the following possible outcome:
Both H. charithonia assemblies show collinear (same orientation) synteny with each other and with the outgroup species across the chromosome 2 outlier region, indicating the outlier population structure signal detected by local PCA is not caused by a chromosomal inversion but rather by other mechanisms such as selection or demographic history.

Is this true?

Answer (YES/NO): NO